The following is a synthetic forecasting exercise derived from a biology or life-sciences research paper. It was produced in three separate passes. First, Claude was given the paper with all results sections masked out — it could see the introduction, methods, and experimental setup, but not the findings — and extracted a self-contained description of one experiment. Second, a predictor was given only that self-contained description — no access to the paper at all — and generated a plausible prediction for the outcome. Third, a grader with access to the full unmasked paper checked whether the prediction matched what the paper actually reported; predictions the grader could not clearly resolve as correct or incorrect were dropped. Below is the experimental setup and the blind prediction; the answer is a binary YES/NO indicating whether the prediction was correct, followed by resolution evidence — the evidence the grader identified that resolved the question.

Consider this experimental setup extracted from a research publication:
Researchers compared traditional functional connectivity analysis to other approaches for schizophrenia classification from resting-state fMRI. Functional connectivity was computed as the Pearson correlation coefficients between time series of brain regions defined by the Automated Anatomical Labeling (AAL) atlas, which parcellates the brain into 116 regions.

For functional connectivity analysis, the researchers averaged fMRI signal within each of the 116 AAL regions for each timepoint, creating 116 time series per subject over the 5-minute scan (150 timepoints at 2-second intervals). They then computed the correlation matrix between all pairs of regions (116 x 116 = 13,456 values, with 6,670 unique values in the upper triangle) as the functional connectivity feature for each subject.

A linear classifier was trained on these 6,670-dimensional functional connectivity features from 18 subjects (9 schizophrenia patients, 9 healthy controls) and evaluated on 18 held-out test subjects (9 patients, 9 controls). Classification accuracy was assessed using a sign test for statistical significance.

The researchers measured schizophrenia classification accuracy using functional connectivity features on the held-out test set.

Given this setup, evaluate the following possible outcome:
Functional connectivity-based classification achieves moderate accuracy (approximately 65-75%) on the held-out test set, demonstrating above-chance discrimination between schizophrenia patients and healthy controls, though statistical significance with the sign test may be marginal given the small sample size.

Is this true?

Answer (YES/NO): YES